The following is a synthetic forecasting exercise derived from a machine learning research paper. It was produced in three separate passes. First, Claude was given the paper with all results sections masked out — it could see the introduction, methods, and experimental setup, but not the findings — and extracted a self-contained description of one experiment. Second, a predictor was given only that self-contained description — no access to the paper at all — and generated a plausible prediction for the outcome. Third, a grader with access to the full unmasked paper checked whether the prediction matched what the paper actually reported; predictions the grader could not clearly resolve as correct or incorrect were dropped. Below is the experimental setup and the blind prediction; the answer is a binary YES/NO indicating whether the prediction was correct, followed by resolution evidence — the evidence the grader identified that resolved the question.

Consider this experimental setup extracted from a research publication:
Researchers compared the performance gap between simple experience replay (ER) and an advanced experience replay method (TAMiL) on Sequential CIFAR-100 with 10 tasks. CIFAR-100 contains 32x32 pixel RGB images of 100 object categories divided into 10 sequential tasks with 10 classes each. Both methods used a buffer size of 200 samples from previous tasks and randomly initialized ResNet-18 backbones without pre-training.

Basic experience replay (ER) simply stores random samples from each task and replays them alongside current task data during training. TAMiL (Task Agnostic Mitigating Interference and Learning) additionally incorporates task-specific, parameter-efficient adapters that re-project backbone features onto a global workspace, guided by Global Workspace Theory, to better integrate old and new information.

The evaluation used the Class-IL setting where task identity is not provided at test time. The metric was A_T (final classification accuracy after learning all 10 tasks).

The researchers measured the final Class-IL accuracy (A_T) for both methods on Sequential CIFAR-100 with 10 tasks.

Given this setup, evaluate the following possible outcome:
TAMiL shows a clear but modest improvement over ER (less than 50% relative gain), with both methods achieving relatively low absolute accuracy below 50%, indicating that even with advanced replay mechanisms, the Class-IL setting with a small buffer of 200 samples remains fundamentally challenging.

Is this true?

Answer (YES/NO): NO